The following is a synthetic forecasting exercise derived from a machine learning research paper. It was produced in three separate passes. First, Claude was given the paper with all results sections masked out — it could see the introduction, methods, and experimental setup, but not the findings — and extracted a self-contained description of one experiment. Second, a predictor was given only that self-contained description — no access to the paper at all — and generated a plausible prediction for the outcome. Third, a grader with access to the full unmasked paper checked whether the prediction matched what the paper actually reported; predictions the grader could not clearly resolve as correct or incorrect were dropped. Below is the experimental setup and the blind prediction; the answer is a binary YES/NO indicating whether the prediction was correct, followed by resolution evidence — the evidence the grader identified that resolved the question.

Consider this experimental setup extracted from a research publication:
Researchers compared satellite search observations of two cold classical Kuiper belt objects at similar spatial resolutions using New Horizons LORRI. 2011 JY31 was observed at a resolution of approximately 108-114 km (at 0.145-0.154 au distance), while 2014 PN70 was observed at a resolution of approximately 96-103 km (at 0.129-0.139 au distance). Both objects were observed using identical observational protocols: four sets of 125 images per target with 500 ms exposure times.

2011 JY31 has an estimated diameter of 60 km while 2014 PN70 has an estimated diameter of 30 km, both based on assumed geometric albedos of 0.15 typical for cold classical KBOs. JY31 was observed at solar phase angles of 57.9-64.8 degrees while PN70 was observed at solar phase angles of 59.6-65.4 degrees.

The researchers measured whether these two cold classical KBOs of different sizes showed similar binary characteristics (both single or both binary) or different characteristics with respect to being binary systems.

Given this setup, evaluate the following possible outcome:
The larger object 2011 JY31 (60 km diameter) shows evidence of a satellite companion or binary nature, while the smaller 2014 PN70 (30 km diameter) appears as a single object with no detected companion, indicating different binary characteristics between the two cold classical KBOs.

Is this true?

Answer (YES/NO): YES